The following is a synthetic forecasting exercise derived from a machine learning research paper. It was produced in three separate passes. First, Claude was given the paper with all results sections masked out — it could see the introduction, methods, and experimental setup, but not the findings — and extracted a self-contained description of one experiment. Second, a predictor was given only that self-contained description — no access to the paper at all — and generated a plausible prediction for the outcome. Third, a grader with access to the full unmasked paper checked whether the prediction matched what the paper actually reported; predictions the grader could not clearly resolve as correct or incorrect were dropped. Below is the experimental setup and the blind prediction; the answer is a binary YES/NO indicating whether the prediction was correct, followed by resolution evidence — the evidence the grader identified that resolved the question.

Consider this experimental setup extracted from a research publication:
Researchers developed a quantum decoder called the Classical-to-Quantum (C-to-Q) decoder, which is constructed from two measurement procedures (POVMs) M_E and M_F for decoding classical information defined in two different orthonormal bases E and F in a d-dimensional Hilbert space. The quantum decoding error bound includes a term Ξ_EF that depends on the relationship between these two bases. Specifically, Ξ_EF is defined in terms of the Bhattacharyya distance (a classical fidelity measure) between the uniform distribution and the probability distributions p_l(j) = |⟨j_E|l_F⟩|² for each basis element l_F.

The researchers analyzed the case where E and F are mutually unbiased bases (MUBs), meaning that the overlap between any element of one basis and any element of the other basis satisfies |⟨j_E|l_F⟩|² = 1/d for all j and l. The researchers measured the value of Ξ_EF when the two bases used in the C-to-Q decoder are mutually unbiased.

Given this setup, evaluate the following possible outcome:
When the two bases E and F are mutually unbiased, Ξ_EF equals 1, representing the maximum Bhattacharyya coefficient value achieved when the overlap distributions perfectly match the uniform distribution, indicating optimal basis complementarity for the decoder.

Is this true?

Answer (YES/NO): NO